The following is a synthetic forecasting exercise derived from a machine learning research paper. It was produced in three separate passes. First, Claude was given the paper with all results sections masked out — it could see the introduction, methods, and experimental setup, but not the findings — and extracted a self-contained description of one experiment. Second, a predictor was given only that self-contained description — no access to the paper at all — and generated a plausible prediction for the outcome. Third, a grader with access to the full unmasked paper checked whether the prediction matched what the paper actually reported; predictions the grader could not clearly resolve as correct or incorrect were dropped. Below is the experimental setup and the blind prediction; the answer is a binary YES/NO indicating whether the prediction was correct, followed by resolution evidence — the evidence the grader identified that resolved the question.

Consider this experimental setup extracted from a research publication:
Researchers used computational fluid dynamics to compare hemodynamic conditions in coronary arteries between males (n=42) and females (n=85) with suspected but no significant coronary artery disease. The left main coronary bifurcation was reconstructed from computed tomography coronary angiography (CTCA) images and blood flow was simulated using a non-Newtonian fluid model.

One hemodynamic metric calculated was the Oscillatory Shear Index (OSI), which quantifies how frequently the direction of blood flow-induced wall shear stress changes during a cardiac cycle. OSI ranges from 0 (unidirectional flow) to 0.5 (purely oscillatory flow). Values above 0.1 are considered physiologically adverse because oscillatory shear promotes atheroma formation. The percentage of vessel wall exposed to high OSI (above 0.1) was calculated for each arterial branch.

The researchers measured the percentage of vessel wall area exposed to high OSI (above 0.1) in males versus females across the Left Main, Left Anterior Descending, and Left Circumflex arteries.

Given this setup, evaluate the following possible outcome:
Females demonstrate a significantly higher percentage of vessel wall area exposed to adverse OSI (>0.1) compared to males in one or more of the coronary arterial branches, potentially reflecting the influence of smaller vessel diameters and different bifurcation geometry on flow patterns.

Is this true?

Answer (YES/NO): NO